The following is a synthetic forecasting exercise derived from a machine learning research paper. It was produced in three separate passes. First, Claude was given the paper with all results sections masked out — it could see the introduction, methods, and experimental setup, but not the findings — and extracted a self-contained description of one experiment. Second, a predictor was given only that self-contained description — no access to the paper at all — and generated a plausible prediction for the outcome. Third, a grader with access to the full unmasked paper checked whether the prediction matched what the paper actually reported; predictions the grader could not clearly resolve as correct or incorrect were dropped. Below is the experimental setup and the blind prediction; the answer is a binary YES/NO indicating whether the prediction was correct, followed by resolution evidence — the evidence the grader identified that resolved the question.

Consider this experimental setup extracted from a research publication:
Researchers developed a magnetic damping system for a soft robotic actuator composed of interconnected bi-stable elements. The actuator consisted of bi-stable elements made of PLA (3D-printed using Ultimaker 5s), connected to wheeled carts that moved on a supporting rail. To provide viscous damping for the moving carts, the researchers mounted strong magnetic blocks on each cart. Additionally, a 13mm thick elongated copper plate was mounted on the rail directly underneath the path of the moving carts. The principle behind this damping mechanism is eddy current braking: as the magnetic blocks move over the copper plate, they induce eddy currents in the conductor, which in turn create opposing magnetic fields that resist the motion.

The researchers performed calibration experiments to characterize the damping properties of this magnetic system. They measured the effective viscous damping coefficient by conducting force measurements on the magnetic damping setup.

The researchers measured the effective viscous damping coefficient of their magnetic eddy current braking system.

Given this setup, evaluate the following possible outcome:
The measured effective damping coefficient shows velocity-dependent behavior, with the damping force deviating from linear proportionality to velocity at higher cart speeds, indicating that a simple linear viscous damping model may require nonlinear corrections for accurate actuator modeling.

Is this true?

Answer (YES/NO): NO